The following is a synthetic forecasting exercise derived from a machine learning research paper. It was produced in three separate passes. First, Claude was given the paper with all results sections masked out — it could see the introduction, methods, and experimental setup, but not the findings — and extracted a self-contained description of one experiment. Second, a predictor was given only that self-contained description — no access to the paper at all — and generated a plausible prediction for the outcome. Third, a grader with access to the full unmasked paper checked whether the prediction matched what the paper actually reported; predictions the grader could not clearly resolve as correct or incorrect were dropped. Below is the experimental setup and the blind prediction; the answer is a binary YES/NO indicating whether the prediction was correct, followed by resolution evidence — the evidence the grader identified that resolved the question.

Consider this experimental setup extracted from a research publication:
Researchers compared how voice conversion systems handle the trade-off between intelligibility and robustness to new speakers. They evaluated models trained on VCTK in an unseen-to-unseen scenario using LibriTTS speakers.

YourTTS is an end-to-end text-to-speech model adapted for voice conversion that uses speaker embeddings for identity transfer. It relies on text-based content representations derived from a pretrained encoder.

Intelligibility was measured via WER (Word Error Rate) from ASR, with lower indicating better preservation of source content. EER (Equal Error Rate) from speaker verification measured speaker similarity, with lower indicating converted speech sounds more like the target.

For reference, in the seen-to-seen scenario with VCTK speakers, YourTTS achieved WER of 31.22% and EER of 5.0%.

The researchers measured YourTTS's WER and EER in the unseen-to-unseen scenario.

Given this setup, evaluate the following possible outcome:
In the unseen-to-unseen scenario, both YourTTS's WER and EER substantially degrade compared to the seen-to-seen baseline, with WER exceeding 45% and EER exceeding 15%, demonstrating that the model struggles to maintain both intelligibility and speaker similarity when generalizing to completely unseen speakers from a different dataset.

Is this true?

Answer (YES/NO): NO